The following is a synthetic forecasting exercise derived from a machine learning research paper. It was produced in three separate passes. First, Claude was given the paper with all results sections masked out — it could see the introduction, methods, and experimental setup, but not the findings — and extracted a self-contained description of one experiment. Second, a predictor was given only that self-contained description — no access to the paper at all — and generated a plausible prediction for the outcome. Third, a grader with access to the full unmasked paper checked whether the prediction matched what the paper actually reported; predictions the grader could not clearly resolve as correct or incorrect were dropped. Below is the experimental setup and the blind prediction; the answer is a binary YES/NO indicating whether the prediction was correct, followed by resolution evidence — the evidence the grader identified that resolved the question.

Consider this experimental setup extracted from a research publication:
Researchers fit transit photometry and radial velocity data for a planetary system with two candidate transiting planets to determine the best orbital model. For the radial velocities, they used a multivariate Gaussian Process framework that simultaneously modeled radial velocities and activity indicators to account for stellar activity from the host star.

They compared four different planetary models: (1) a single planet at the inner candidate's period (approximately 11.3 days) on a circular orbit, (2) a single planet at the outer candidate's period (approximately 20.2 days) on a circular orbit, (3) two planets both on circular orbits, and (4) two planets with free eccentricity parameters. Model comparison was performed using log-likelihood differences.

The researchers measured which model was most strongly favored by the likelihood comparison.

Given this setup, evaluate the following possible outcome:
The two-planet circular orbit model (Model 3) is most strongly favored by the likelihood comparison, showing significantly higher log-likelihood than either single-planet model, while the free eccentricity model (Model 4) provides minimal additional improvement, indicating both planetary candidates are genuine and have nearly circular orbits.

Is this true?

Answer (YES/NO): YES